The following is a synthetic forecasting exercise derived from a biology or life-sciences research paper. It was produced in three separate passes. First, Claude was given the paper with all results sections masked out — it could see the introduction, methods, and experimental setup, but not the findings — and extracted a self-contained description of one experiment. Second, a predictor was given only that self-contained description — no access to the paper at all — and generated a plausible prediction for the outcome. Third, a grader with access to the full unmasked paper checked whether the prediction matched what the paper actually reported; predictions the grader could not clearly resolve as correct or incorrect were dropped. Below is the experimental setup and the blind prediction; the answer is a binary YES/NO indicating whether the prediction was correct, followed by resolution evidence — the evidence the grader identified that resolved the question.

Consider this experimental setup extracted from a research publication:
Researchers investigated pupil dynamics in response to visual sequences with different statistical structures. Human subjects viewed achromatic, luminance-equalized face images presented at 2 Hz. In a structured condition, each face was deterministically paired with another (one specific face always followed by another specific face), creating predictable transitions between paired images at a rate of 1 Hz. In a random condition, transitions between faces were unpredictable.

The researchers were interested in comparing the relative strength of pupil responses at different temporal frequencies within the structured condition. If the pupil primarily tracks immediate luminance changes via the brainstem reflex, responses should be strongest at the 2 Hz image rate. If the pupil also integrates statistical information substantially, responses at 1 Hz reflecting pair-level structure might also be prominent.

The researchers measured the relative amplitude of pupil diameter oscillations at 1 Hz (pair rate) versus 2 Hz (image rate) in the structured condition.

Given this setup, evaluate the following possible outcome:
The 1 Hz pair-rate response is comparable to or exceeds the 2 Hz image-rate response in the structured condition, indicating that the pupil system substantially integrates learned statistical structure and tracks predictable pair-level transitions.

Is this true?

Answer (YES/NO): NO